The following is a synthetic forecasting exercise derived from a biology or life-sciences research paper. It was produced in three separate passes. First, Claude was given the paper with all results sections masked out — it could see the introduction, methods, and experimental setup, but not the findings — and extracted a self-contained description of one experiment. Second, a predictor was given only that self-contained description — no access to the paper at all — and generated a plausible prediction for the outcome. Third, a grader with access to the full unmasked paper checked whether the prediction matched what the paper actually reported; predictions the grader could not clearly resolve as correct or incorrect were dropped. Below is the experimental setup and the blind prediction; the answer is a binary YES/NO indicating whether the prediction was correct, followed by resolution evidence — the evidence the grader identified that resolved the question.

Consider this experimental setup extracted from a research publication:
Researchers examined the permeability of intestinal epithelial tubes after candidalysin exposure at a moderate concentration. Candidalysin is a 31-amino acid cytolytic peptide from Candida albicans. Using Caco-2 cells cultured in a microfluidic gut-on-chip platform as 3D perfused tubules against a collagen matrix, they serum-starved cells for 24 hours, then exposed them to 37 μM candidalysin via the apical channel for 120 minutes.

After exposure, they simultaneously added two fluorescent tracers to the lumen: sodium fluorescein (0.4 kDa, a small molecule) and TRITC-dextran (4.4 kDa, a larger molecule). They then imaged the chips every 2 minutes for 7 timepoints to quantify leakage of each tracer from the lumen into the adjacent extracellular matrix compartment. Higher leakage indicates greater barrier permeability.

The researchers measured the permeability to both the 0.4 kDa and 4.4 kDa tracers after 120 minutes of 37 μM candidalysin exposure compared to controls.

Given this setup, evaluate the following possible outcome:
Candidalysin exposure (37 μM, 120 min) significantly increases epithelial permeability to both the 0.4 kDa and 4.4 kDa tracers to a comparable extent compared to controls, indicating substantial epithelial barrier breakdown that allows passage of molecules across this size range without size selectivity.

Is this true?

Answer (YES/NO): NO